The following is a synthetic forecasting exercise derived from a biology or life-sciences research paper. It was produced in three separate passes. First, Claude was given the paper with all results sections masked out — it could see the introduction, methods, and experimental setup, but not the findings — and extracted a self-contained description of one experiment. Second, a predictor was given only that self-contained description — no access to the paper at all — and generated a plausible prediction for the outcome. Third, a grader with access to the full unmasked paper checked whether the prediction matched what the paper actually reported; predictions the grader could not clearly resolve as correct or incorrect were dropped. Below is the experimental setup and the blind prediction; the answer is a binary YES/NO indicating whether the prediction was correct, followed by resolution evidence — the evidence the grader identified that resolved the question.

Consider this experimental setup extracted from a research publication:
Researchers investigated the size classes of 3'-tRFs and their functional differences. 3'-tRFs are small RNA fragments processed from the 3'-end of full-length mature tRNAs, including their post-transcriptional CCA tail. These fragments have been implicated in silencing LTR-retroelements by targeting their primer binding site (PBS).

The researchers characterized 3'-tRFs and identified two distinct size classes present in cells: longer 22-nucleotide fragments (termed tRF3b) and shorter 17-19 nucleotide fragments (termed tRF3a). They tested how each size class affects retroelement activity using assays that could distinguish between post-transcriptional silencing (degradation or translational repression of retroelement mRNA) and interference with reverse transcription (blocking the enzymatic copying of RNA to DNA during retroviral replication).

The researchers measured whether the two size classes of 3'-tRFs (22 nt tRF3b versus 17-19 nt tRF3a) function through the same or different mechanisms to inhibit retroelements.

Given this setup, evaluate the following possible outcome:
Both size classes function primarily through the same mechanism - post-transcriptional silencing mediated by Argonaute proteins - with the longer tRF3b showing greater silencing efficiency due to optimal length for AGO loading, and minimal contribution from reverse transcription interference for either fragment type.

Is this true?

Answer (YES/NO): NO